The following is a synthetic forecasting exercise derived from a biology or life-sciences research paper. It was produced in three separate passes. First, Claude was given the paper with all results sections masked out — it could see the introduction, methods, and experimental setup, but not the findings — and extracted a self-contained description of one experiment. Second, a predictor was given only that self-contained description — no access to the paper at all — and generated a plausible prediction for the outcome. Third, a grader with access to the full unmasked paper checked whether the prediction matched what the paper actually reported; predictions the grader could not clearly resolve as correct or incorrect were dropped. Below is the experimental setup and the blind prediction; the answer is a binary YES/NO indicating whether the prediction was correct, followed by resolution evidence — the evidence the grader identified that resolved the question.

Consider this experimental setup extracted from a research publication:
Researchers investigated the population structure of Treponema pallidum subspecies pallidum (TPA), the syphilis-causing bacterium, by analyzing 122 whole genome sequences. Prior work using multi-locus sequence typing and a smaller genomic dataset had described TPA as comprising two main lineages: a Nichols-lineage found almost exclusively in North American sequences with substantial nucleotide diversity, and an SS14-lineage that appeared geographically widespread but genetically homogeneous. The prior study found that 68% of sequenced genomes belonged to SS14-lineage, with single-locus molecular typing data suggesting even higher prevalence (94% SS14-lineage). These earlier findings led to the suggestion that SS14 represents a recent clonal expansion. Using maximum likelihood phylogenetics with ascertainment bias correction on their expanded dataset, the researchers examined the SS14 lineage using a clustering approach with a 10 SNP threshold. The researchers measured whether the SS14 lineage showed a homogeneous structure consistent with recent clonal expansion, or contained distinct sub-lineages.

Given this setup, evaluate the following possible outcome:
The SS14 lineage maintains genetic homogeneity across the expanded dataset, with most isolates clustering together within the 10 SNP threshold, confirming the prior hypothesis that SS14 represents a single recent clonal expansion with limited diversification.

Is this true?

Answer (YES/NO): NO